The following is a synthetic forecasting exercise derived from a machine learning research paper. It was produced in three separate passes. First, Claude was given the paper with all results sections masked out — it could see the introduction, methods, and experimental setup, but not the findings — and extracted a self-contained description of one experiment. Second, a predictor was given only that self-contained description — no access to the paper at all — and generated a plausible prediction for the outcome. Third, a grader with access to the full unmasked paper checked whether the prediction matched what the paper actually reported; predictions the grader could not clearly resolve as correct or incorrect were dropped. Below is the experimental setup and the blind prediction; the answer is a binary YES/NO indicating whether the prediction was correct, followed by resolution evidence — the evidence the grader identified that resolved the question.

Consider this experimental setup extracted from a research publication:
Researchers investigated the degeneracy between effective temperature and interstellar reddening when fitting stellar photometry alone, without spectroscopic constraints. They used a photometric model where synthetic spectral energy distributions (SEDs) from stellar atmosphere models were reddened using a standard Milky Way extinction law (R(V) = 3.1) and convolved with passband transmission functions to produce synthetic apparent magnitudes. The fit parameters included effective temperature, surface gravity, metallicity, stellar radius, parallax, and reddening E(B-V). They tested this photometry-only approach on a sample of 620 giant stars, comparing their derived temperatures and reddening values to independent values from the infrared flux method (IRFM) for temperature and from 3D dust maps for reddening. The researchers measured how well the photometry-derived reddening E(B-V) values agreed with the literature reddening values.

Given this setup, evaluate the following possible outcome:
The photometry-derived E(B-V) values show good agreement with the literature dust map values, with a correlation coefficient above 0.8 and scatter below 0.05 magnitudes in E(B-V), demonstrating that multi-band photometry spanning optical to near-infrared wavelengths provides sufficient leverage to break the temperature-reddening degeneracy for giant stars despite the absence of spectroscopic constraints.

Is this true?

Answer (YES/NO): NO